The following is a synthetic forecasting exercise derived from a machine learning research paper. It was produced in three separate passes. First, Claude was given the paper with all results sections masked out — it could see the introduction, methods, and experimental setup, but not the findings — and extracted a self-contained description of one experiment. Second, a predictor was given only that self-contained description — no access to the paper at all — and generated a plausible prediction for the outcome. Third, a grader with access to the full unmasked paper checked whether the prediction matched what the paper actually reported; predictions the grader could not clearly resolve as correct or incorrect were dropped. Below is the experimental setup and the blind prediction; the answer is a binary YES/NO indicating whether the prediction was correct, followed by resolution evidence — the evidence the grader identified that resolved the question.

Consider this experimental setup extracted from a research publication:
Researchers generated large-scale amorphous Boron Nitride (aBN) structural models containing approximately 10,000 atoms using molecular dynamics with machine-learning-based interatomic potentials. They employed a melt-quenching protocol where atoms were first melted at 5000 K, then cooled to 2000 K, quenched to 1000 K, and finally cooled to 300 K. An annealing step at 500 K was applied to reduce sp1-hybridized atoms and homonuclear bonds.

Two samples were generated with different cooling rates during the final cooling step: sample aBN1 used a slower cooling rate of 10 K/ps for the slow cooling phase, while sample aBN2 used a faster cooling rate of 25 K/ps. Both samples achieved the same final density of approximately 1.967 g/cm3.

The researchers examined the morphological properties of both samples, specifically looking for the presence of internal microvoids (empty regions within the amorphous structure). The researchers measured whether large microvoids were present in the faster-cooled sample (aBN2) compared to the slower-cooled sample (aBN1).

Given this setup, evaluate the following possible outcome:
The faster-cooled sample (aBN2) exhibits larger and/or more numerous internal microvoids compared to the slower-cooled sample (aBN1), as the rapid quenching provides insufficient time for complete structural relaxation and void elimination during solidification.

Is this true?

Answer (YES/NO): YES